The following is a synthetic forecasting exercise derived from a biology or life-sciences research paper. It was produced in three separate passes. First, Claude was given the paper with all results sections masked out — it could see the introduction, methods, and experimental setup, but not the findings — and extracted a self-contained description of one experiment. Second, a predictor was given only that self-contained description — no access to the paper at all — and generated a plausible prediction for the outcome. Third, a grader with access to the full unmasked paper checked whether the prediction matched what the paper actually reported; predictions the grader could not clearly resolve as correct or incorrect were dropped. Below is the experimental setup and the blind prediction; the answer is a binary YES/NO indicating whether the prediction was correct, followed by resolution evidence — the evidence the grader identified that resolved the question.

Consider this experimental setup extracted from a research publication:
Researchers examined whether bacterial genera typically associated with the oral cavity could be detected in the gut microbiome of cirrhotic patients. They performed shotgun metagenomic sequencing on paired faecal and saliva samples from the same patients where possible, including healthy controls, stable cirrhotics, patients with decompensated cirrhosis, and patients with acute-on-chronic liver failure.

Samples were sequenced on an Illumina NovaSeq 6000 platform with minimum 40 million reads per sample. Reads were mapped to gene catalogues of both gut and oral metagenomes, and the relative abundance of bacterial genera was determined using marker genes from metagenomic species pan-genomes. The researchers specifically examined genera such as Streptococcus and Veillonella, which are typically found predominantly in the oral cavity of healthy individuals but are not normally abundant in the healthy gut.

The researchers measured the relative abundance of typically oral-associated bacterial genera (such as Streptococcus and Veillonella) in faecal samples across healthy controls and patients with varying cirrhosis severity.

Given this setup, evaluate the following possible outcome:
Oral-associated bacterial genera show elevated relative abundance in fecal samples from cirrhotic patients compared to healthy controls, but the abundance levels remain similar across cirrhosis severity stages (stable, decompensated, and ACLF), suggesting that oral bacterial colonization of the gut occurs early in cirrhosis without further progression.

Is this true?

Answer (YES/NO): NO